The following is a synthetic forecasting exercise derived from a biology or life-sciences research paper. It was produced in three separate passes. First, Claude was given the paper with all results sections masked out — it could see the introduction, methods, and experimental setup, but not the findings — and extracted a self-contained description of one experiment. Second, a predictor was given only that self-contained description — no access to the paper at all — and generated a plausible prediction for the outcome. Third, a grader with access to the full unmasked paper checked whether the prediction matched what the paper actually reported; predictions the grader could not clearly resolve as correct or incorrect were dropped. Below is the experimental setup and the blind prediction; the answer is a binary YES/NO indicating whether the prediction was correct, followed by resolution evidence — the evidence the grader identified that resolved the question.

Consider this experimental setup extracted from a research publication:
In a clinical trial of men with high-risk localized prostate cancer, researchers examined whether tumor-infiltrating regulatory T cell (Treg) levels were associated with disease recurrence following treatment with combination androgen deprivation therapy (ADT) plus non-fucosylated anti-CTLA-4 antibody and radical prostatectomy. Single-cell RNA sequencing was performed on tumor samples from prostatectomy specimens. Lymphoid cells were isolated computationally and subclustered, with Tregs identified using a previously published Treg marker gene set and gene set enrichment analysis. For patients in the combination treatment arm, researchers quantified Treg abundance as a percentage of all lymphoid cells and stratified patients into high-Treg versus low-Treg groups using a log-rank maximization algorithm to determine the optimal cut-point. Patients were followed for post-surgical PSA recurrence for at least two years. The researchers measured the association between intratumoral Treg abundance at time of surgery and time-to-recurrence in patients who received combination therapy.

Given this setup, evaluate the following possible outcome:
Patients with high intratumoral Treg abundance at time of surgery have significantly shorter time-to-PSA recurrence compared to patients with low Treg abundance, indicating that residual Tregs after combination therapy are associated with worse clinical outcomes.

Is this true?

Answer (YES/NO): YES